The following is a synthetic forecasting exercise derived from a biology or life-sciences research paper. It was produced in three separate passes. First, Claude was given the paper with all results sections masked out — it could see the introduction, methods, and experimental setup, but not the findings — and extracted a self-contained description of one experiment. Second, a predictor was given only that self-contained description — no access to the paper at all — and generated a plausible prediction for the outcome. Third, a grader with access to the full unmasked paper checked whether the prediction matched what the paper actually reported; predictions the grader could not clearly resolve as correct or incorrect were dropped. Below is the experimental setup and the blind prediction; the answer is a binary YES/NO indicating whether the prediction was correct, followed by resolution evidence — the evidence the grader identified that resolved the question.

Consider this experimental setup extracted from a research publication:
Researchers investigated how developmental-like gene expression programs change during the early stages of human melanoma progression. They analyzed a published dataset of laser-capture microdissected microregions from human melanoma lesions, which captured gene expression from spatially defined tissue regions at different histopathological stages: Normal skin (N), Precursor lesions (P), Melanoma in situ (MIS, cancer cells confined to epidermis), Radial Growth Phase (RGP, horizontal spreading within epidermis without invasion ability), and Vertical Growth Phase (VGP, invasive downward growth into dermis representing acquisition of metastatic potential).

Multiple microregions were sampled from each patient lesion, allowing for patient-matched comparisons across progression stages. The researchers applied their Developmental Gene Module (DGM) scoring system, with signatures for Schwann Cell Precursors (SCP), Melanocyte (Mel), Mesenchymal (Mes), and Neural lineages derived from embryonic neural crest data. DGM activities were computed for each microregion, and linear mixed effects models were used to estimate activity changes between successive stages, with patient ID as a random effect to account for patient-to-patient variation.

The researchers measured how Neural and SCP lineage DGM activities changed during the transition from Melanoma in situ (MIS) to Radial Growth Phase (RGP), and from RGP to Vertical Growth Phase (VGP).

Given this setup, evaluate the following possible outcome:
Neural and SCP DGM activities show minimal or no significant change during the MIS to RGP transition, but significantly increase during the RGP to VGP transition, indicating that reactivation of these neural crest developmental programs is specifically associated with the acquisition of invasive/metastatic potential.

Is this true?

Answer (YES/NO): NO